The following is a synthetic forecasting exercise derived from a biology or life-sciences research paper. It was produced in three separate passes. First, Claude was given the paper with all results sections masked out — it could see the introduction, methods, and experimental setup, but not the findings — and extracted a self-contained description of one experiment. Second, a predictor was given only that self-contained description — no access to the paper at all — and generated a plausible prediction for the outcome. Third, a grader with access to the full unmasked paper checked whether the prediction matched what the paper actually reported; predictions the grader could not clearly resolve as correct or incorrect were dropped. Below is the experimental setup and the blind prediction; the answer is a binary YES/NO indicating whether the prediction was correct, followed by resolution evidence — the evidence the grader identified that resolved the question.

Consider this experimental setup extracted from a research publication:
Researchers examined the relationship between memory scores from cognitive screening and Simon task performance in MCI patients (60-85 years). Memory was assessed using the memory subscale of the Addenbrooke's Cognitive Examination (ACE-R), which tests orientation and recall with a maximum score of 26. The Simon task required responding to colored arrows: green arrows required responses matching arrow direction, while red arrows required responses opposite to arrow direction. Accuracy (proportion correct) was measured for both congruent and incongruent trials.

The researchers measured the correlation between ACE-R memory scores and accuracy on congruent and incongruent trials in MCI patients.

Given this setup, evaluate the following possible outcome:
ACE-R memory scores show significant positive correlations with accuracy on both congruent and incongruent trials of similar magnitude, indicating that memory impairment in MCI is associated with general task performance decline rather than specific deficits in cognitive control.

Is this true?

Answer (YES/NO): NO